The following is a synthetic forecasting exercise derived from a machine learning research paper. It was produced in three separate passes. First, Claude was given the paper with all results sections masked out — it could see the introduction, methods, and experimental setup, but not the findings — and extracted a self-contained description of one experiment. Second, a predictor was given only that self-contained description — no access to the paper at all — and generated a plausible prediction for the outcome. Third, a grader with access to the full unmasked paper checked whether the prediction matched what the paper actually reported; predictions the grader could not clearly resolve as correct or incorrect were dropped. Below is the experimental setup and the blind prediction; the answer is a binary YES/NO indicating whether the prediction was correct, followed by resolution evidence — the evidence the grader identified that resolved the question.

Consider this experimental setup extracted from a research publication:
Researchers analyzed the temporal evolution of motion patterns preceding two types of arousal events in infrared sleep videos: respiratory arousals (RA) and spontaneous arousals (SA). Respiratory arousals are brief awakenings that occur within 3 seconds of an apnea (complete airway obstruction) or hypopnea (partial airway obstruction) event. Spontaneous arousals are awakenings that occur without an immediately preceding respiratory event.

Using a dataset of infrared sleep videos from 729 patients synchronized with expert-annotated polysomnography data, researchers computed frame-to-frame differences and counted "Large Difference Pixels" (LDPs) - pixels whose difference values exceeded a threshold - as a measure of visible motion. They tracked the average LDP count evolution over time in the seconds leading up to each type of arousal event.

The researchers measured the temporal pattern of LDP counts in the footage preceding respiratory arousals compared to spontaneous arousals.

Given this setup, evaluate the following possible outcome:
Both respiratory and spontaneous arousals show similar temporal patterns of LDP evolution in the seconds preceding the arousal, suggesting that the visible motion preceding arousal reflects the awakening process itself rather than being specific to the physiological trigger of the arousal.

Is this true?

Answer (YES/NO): NO